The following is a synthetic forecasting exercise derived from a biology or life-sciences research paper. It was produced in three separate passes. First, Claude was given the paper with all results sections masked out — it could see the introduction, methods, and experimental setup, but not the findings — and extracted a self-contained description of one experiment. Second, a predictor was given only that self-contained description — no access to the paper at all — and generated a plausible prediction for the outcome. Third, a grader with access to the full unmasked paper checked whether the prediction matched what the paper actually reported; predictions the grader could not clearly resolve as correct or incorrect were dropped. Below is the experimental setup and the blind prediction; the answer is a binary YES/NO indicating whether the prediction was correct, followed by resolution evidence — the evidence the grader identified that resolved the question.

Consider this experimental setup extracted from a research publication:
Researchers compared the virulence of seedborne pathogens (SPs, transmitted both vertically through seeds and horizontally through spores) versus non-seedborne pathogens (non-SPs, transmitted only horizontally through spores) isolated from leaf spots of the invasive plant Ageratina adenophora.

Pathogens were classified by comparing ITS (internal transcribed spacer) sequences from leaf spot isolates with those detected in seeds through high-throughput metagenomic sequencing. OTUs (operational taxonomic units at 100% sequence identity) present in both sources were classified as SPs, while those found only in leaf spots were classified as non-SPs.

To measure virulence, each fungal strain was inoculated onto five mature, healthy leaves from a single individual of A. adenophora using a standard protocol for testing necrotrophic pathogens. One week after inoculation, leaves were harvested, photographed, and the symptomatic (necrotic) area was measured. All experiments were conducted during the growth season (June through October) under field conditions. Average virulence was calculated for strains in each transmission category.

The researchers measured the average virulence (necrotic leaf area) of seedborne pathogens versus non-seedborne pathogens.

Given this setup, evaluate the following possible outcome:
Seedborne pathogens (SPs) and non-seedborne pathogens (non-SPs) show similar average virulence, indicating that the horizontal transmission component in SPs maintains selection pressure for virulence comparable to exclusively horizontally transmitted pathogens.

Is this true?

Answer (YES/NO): NO